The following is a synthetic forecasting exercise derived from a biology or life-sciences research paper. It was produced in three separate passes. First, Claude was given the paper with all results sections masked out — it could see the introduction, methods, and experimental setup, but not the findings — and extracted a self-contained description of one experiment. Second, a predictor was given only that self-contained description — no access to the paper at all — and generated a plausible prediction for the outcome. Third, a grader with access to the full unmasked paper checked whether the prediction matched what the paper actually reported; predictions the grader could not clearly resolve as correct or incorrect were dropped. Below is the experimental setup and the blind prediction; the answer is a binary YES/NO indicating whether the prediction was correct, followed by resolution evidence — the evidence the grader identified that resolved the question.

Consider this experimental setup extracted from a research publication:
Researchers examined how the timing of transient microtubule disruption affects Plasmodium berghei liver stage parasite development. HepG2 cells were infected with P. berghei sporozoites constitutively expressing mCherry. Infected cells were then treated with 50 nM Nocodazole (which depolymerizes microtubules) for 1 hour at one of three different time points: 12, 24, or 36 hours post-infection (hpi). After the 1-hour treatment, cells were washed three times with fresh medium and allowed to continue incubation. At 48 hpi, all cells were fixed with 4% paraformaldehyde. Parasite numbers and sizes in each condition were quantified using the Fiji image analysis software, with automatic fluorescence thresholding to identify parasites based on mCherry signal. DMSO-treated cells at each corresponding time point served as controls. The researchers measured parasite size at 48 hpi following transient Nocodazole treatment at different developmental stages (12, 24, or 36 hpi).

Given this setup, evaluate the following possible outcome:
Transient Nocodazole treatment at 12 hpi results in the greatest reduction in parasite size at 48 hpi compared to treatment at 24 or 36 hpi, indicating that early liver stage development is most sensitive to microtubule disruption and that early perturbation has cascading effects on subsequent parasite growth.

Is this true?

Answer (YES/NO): NO